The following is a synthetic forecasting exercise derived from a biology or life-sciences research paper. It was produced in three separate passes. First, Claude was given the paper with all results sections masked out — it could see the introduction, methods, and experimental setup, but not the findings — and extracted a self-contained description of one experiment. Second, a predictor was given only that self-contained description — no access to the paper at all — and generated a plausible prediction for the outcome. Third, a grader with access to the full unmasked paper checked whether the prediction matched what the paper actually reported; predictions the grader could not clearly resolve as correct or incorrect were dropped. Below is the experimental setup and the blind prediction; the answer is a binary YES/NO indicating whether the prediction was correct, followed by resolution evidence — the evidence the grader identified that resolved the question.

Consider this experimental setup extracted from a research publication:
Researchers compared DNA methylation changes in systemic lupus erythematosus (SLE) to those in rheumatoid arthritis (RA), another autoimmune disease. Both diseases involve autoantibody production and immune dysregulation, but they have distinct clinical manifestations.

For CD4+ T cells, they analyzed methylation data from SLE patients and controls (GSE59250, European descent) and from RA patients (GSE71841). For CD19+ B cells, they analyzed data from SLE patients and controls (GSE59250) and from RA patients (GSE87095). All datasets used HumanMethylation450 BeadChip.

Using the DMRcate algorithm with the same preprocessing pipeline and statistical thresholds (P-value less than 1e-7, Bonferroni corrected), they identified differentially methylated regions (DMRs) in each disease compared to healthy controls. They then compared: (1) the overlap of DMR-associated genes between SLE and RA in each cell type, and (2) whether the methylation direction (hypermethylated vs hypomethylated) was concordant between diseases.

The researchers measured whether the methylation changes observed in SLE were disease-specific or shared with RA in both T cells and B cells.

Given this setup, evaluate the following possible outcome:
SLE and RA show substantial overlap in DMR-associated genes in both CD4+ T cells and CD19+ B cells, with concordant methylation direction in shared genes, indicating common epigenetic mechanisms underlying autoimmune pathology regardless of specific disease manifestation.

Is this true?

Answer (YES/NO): NO